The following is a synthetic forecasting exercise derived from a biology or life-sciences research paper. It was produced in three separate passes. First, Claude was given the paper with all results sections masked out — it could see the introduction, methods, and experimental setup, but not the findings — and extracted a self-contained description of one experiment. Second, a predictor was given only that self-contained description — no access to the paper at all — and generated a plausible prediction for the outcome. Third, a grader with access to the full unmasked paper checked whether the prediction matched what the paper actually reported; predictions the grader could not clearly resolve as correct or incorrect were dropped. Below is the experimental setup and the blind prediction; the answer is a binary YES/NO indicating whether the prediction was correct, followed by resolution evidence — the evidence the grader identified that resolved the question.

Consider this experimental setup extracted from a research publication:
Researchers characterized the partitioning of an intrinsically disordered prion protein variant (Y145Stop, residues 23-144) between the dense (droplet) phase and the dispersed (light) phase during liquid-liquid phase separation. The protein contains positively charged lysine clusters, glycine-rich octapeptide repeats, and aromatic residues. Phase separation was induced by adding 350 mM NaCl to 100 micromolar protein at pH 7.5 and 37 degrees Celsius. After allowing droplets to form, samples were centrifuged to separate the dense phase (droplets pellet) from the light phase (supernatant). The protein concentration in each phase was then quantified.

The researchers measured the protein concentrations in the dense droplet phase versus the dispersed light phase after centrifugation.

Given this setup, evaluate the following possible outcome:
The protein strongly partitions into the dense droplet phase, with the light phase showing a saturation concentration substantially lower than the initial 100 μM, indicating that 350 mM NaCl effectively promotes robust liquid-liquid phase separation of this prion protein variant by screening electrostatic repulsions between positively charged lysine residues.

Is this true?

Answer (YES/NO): NO